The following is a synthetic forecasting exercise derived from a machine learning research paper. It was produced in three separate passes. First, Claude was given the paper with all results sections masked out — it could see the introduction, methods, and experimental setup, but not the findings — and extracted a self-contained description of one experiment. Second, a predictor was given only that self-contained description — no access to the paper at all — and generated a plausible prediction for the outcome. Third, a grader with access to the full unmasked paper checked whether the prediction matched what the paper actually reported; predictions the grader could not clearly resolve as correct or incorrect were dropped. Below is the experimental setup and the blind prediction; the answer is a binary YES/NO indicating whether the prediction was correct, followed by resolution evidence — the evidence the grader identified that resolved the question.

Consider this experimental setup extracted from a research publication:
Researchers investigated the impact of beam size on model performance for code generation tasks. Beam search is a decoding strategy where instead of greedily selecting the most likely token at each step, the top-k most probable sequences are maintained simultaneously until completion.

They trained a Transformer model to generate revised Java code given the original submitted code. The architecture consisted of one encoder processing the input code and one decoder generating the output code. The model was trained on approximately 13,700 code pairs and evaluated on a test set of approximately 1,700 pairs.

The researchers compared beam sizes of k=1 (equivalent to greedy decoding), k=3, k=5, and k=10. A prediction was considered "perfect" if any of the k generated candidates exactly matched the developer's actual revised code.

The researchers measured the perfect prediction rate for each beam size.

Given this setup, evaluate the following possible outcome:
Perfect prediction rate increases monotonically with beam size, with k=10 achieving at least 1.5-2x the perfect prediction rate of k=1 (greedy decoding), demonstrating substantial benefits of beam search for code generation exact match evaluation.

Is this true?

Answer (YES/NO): YES